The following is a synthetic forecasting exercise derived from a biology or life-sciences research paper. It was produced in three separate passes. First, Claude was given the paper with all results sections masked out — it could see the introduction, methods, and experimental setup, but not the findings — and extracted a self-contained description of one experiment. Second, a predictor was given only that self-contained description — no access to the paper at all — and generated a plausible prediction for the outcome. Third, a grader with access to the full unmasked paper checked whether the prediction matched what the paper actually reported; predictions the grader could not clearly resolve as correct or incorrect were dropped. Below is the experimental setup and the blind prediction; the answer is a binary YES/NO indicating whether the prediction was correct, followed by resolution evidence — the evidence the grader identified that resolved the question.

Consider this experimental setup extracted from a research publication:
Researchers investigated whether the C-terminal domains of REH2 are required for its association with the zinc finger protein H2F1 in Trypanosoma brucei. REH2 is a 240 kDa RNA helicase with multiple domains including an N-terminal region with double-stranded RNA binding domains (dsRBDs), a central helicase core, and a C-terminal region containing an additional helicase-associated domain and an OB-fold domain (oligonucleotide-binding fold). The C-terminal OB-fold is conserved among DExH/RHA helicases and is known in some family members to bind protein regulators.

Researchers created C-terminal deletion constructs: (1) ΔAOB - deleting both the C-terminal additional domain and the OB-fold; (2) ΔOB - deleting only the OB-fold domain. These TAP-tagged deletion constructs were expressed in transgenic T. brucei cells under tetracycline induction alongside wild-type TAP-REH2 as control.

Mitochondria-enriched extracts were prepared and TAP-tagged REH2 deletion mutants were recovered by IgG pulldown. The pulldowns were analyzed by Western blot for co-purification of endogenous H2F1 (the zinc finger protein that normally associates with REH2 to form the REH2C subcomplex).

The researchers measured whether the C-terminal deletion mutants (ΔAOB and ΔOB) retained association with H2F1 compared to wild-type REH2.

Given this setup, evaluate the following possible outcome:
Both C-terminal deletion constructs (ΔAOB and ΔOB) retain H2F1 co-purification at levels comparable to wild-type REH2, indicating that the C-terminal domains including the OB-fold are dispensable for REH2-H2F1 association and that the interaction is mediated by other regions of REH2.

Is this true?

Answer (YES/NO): NO